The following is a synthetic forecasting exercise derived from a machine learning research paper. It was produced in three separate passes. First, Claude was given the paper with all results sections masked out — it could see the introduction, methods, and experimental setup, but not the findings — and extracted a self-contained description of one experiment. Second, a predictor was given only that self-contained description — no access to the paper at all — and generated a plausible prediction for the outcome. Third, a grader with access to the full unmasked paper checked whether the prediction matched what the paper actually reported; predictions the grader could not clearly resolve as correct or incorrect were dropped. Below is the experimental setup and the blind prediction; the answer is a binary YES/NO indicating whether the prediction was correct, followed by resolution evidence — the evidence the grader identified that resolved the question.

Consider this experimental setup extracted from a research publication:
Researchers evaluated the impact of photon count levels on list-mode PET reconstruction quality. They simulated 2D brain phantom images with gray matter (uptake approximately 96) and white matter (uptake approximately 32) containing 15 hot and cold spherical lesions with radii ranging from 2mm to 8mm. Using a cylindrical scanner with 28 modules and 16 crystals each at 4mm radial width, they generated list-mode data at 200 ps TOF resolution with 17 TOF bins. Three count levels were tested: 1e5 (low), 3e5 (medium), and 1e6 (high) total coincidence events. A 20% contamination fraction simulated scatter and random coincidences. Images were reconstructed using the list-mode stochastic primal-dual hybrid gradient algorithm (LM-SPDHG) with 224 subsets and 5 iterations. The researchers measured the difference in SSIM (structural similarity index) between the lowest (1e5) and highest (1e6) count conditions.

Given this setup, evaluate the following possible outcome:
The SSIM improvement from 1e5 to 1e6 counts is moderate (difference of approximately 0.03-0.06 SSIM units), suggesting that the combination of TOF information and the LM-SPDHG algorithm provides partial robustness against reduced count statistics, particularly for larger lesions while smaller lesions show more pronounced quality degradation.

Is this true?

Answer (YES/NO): YES